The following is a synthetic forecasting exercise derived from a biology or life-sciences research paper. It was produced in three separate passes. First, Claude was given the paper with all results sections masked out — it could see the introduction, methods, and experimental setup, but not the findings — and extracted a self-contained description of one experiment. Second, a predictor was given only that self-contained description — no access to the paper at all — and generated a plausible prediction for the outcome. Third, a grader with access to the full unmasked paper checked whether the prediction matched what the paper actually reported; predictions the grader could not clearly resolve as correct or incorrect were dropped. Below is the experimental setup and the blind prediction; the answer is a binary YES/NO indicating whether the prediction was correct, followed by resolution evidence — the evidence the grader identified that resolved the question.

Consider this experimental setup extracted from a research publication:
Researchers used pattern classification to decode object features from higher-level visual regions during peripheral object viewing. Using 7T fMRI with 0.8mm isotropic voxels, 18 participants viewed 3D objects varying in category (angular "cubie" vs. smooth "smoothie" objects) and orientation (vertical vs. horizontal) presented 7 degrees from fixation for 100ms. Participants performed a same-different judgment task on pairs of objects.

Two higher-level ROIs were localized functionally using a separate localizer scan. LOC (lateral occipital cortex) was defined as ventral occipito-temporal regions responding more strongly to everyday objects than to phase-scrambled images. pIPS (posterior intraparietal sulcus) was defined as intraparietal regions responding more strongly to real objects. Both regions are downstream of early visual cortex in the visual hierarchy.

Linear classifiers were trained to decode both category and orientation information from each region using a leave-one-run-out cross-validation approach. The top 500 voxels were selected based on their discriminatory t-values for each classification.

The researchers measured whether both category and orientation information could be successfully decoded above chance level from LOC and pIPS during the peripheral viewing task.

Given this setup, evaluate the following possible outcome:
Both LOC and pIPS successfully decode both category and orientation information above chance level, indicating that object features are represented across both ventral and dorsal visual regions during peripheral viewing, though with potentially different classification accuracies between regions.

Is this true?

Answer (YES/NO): NO